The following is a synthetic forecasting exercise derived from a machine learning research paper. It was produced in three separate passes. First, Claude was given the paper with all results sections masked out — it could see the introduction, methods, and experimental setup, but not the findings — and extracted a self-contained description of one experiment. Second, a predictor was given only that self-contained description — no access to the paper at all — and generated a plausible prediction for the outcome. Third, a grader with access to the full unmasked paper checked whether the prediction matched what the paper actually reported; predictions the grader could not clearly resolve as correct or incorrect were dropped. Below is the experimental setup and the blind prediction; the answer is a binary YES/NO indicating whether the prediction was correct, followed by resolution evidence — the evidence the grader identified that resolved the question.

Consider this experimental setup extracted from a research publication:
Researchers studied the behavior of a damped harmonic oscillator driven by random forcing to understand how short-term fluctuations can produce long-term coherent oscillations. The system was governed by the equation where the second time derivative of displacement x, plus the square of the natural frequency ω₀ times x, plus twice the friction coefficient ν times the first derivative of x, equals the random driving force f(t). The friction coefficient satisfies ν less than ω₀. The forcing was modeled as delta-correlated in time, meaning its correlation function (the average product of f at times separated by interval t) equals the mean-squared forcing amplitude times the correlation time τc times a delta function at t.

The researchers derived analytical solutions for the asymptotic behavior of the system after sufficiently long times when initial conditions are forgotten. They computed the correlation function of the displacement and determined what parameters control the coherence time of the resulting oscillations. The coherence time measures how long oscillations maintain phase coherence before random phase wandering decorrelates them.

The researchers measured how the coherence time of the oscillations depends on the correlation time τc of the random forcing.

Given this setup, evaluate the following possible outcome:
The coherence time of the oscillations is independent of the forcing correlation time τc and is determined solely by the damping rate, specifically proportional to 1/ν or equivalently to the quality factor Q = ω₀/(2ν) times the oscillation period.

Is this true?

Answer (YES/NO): YES